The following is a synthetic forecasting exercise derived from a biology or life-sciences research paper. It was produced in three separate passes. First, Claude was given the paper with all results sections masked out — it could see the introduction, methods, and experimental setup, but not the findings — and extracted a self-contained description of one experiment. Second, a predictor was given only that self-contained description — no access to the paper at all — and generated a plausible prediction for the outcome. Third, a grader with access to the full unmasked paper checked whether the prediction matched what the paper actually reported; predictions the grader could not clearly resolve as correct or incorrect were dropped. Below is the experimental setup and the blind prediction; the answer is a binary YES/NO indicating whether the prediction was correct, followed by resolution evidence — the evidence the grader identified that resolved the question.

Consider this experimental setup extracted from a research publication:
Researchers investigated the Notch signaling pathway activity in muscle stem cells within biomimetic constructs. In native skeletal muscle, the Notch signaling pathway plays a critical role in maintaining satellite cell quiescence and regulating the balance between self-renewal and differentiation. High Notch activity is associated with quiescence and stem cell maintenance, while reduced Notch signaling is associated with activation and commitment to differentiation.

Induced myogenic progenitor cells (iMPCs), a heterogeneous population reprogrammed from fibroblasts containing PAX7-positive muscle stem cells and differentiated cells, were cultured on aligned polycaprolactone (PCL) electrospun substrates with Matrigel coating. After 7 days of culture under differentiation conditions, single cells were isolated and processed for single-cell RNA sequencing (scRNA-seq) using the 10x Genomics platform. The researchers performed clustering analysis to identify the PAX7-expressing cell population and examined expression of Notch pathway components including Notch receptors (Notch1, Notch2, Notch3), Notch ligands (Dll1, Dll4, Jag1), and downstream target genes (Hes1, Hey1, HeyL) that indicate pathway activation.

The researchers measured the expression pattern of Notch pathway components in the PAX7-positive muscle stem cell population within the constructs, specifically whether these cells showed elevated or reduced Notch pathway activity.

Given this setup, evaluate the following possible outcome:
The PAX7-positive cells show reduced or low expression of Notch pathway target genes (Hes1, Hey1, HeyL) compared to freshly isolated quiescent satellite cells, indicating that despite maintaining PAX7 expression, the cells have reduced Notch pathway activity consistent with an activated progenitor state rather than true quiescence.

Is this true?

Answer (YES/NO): NO